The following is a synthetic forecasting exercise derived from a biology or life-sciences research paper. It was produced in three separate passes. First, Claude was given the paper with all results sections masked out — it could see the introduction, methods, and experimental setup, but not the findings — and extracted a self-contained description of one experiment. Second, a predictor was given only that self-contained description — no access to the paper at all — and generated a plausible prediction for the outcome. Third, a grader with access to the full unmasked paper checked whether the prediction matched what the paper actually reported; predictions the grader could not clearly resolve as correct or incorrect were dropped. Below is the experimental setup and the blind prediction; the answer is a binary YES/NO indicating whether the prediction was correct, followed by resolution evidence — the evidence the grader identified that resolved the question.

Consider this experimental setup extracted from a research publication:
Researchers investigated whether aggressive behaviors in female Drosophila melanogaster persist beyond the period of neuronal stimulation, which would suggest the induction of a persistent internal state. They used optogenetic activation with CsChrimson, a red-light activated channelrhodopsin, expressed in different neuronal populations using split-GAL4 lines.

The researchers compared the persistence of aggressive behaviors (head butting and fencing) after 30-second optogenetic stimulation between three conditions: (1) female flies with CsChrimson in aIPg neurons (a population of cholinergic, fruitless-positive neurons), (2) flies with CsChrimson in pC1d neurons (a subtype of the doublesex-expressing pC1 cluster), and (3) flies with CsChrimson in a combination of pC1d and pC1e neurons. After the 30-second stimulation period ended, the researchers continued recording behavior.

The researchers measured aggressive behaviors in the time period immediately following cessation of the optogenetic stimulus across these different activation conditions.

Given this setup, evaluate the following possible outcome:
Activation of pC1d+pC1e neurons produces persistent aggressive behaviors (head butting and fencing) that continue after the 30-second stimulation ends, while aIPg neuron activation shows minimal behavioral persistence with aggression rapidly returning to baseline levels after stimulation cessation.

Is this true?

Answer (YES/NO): NO